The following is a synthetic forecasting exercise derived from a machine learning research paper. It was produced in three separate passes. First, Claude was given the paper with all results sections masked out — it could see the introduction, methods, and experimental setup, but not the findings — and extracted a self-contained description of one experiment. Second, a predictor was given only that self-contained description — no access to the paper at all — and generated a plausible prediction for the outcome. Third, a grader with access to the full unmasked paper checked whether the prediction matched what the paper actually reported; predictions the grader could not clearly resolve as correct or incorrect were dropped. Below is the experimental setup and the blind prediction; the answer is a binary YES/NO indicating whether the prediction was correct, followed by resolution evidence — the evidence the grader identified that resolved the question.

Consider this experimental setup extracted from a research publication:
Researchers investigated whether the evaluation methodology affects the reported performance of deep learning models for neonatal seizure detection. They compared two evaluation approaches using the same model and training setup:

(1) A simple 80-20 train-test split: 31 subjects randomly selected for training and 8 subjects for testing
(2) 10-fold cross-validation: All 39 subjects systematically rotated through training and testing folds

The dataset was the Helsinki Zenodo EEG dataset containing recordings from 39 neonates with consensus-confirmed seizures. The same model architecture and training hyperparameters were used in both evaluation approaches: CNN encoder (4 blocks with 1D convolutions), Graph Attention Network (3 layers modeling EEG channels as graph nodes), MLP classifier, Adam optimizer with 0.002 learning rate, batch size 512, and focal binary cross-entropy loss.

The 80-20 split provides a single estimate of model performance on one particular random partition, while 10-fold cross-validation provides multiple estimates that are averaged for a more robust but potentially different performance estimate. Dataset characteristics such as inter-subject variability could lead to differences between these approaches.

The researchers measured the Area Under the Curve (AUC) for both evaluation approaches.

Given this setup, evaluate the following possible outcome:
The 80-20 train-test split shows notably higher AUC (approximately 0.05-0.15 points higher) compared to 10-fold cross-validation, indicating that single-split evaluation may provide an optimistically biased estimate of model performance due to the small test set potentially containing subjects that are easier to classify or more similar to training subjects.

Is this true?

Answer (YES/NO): NO